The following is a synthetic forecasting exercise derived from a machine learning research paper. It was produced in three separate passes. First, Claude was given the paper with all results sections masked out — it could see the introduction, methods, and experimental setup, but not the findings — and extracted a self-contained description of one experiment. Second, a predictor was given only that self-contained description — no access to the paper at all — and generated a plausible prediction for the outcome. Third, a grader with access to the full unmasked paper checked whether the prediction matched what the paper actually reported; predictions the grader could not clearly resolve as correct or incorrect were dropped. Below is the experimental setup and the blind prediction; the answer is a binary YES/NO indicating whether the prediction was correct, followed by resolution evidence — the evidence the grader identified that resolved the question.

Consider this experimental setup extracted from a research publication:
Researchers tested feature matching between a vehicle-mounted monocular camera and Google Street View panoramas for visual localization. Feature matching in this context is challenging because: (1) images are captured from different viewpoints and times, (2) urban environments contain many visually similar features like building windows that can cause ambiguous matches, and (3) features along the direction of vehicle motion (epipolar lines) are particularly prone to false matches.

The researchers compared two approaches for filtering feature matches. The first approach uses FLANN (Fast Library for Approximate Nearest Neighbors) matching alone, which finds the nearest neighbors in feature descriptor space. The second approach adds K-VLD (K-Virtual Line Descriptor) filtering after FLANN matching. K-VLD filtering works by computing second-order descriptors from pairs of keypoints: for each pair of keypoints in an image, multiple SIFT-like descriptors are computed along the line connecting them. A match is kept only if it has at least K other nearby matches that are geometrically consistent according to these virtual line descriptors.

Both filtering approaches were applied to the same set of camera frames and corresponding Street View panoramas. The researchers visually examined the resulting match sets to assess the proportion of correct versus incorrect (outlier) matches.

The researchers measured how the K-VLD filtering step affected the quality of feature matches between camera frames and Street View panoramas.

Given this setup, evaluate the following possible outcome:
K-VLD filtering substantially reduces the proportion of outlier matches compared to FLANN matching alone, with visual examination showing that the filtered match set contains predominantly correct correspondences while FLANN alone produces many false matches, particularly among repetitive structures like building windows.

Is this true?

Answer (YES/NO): YES